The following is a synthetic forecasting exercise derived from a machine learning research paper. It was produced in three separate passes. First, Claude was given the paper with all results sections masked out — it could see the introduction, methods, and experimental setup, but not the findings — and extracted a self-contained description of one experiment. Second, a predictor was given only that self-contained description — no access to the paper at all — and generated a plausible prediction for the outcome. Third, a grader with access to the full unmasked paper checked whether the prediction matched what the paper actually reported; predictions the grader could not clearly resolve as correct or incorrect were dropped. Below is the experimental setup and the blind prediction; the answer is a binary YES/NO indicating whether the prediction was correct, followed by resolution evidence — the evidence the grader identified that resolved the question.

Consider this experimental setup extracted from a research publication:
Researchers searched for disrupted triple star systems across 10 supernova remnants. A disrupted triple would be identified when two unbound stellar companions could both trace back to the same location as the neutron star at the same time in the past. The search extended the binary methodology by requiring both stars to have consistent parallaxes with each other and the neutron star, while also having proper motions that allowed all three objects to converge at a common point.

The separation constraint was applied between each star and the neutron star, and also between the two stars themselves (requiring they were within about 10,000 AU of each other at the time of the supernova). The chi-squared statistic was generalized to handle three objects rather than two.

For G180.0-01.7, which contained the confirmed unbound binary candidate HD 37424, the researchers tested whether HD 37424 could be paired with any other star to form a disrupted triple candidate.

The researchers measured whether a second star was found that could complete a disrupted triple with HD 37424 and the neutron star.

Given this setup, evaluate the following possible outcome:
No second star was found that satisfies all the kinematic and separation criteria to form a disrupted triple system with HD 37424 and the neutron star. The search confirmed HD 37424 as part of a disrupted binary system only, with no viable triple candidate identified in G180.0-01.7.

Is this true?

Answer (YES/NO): NO